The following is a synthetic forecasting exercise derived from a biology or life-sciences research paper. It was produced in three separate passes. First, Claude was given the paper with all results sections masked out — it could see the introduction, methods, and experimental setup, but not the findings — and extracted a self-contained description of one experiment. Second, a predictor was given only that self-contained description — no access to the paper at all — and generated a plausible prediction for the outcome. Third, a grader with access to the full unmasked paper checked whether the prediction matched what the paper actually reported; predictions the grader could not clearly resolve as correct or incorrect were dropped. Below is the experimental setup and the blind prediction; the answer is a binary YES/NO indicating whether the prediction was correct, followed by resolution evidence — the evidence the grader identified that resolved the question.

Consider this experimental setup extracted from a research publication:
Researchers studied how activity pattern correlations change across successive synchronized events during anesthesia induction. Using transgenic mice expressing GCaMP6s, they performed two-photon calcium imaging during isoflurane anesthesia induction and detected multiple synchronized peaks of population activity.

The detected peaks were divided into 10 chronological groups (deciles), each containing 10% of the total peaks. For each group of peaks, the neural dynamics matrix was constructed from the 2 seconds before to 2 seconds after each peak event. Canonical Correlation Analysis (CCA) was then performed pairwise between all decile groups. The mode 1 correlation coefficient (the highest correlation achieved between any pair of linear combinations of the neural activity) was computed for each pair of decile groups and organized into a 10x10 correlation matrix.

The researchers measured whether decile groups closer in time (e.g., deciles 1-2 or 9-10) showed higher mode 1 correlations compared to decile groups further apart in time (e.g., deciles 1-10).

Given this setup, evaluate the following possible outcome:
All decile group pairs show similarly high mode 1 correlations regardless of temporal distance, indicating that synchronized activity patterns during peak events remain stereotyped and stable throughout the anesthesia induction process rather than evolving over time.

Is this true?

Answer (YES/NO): NO